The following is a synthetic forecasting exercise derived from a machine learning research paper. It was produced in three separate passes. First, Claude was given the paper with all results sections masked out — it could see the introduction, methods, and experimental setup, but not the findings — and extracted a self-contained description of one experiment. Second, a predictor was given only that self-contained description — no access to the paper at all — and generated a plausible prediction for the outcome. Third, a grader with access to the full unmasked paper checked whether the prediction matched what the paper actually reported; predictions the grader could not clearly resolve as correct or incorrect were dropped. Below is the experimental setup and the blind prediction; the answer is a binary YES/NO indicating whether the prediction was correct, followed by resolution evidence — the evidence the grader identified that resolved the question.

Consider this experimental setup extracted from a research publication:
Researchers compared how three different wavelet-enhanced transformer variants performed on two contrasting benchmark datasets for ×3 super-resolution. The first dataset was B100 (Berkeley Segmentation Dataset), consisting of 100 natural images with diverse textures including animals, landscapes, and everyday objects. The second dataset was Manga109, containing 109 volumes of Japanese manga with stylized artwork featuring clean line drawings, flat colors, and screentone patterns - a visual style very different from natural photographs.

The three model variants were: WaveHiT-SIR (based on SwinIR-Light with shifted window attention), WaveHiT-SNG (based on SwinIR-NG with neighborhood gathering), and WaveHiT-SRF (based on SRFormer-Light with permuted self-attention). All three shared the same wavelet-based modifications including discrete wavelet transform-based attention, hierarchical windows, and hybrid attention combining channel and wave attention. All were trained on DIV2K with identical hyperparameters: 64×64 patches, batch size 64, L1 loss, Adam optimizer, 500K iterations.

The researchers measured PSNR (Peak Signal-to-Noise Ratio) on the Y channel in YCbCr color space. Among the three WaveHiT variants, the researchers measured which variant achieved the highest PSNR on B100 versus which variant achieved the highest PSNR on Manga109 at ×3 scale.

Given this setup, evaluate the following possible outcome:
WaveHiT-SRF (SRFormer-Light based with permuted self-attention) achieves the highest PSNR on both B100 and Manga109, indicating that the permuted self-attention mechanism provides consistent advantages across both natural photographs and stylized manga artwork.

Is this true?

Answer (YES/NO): NO